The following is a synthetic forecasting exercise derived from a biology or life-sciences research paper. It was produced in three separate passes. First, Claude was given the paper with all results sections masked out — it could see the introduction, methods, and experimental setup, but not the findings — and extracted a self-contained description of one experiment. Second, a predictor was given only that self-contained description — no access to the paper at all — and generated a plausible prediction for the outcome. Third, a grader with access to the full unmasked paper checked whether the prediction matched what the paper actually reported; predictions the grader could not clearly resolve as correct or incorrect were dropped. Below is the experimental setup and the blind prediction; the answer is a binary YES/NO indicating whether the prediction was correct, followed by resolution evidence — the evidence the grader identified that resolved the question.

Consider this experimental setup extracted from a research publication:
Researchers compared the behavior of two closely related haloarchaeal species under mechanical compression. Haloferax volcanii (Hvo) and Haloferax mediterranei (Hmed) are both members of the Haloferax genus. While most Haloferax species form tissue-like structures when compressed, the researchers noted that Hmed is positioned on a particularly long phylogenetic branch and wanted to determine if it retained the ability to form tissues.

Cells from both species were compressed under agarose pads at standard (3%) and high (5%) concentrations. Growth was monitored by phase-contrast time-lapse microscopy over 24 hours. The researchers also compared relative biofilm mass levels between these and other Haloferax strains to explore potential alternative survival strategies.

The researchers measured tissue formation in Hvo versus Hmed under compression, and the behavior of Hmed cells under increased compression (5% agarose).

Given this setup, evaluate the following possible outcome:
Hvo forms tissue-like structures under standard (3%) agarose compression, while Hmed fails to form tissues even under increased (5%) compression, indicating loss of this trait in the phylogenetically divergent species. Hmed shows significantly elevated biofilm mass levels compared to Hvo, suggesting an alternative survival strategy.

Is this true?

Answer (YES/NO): YES